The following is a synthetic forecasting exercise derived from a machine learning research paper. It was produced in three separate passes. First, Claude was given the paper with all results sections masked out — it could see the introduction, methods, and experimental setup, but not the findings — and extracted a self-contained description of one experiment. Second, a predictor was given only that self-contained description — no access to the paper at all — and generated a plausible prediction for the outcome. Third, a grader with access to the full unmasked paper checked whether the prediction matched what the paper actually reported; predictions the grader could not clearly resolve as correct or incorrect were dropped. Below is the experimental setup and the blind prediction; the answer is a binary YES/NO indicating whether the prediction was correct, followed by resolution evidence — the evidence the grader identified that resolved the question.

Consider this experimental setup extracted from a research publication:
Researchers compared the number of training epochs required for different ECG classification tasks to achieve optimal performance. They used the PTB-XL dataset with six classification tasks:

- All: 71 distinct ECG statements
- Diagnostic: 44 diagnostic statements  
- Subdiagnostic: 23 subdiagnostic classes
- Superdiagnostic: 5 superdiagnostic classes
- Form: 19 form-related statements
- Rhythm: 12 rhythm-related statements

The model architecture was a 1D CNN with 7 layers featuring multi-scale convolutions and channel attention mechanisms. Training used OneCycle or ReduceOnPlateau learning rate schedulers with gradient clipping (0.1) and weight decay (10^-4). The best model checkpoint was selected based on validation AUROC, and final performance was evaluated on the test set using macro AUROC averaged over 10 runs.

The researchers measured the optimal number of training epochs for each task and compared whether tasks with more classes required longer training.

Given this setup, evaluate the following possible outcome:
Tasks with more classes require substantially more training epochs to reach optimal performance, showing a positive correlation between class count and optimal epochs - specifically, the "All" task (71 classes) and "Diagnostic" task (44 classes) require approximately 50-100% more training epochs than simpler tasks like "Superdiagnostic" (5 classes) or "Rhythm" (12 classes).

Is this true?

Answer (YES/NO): NO